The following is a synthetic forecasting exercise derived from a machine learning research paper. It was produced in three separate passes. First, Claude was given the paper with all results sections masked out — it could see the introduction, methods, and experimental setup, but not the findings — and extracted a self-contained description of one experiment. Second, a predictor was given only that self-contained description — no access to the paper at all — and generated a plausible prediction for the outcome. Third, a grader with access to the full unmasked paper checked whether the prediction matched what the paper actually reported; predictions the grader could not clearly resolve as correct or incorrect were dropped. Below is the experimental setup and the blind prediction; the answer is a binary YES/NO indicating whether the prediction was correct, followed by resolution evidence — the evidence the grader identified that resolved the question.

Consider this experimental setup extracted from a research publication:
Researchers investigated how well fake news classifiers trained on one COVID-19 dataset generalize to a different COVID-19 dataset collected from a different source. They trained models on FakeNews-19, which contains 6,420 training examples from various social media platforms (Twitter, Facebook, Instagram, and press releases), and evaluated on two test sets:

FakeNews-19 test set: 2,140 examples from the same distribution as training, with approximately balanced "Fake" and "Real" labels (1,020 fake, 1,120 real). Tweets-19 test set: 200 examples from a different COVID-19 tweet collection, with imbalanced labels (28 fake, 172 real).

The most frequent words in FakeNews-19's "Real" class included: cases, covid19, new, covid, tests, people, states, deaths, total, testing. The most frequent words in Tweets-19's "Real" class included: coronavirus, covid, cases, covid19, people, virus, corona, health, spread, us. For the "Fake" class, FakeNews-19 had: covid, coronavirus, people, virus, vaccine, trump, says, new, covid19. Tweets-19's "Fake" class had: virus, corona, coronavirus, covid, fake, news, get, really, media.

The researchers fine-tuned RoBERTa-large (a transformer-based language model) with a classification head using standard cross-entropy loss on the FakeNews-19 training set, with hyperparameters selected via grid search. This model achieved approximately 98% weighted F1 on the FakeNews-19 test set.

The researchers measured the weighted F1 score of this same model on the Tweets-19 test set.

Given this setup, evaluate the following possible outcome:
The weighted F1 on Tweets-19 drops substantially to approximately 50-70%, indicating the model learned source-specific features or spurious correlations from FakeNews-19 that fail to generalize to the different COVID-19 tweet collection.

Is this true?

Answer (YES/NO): NO